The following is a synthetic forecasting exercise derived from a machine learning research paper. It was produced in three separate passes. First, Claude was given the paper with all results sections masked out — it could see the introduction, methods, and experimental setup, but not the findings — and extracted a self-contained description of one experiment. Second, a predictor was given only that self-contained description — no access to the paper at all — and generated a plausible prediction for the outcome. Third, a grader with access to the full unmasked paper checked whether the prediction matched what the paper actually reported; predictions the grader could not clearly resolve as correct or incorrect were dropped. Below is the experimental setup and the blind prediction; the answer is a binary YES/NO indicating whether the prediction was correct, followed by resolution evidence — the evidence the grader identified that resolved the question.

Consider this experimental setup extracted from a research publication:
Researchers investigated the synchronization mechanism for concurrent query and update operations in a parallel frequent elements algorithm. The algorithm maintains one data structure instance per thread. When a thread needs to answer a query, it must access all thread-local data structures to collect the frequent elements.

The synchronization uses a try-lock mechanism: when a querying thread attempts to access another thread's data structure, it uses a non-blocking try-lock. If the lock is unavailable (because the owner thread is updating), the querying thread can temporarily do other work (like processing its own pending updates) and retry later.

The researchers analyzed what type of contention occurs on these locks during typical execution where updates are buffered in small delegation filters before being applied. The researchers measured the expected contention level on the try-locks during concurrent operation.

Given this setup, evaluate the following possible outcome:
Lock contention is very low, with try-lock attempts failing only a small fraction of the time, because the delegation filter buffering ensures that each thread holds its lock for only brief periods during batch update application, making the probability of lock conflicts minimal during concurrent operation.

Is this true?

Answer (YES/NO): YES